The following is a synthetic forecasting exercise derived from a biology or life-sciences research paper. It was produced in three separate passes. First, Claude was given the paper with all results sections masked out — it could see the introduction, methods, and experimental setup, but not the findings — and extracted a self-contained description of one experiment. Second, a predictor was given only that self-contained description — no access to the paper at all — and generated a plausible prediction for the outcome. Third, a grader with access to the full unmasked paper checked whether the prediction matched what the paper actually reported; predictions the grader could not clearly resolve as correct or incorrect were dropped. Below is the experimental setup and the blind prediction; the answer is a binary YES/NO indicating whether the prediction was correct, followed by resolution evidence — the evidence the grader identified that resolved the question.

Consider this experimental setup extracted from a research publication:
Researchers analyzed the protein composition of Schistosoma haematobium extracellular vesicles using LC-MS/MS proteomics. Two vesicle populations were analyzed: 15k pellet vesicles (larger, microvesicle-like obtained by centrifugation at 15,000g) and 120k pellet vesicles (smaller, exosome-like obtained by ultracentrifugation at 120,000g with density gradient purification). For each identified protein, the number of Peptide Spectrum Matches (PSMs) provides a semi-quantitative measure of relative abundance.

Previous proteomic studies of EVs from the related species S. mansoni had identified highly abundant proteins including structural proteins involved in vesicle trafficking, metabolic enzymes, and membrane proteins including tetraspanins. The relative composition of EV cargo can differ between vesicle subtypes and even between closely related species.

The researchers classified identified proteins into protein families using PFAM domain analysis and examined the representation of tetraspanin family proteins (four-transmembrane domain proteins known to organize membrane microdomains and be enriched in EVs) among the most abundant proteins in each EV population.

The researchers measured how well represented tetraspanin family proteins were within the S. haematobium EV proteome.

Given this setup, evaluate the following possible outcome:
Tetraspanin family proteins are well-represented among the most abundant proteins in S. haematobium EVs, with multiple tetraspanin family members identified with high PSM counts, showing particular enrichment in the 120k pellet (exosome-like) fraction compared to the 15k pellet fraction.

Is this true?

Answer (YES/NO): YES